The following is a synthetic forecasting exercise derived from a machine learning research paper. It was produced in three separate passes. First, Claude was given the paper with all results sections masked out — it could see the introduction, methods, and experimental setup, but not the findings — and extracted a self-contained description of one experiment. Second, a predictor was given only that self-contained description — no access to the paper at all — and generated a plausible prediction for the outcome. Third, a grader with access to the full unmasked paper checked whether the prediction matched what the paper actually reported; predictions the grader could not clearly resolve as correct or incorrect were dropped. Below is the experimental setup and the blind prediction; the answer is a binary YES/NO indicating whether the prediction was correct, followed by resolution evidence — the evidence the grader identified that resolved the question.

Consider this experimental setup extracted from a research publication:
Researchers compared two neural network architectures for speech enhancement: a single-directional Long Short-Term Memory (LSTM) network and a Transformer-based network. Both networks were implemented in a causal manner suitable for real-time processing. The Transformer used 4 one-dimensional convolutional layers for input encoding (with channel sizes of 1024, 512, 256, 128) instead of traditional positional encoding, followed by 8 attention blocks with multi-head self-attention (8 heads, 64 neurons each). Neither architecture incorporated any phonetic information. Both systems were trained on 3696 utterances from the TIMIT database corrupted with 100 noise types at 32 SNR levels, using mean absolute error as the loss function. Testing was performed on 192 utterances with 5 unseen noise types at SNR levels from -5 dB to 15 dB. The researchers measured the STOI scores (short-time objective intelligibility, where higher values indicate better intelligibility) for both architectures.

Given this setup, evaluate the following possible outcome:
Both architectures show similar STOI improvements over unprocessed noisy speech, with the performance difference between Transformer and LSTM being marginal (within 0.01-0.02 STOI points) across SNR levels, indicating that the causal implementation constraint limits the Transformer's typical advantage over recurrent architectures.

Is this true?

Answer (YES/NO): NO